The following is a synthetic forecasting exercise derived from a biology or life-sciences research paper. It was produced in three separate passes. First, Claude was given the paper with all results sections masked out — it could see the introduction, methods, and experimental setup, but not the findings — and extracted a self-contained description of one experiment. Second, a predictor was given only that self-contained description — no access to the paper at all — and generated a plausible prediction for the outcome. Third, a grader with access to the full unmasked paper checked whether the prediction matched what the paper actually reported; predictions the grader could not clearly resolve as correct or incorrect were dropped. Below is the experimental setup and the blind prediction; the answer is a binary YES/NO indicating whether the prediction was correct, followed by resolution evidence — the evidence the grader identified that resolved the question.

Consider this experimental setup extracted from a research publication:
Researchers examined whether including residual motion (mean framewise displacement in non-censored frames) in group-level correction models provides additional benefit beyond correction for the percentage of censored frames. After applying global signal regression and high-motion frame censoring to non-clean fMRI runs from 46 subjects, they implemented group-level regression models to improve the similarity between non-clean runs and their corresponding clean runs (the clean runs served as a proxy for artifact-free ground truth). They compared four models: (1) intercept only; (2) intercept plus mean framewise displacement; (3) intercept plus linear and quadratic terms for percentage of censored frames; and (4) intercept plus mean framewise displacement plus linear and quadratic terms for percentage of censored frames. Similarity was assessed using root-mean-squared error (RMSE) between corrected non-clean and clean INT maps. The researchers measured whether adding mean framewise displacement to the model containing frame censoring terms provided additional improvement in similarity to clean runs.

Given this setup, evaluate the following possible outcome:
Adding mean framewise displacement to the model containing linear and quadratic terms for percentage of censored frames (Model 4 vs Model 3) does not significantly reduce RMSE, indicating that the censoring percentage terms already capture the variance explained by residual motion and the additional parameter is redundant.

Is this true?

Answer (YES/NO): NO